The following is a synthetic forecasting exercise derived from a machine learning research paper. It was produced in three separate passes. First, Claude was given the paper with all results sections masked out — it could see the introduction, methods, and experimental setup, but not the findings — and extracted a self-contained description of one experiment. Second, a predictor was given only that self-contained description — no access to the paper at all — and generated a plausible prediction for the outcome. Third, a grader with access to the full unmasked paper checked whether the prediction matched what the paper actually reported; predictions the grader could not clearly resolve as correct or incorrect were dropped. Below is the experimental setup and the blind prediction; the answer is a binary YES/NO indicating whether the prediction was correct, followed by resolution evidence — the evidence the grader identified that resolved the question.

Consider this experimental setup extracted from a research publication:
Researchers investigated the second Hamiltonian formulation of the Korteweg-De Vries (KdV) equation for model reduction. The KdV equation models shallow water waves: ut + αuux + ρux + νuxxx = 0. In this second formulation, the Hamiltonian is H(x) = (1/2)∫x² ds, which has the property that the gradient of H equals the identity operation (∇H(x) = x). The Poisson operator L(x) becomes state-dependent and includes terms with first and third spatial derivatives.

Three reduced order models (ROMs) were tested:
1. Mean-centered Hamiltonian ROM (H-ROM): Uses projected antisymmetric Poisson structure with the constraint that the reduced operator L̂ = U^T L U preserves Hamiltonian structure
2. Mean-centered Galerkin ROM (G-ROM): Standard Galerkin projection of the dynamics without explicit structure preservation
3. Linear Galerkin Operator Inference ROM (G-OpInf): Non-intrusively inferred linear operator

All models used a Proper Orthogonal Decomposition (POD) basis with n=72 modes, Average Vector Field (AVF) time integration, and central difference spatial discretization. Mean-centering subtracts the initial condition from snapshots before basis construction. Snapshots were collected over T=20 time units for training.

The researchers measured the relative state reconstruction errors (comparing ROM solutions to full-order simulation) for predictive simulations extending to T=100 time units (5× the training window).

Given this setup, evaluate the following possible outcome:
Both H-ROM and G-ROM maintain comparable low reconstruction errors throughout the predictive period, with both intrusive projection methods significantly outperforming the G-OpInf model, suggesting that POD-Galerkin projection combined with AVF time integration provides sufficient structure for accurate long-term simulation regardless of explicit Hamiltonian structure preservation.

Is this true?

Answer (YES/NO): NO